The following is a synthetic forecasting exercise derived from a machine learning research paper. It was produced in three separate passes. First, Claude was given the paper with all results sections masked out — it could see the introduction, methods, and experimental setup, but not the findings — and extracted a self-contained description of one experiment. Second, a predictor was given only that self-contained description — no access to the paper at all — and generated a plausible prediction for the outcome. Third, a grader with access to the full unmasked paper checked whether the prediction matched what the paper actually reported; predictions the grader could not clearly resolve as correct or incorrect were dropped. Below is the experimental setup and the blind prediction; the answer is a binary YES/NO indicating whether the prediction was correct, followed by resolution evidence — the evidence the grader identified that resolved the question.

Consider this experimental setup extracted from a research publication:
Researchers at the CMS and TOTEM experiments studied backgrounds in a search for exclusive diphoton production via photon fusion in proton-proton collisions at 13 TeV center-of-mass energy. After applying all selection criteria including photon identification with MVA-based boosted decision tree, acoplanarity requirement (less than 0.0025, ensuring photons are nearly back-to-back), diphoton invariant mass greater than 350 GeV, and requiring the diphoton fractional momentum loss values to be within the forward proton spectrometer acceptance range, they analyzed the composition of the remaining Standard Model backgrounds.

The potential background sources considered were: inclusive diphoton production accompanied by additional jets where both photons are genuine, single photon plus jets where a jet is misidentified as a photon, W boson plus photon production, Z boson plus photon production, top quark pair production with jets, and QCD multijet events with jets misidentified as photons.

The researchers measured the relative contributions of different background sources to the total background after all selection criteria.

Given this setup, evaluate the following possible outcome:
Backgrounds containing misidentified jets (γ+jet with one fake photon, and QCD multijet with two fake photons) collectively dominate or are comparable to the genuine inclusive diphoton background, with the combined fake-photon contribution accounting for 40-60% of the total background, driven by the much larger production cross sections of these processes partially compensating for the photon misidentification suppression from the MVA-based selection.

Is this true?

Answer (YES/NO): NO